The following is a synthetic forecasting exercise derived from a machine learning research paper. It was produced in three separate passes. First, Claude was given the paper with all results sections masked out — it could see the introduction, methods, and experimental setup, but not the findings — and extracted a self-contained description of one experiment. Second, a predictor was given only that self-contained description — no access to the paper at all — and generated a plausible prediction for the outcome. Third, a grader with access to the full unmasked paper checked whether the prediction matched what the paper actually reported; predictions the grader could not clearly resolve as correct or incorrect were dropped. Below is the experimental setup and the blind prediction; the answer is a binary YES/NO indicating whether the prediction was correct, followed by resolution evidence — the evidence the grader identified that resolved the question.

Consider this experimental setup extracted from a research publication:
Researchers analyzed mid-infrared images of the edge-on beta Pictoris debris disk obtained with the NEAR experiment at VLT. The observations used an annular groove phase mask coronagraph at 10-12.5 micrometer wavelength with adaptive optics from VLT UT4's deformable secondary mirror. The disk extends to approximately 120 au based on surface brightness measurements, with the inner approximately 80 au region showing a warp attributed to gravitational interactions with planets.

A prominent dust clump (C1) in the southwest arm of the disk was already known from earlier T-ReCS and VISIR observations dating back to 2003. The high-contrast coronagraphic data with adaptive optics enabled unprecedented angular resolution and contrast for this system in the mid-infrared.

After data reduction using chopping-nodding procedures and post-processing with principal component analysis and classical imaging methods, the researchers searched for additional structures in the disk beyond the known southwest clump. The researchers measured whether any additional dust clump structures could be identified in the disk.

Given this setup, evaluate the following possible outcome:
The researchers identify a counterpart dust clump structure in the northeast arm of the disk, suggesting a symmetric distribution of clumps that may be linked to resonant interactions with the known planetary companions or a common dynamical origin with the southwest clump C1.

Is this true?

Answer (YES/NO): NO